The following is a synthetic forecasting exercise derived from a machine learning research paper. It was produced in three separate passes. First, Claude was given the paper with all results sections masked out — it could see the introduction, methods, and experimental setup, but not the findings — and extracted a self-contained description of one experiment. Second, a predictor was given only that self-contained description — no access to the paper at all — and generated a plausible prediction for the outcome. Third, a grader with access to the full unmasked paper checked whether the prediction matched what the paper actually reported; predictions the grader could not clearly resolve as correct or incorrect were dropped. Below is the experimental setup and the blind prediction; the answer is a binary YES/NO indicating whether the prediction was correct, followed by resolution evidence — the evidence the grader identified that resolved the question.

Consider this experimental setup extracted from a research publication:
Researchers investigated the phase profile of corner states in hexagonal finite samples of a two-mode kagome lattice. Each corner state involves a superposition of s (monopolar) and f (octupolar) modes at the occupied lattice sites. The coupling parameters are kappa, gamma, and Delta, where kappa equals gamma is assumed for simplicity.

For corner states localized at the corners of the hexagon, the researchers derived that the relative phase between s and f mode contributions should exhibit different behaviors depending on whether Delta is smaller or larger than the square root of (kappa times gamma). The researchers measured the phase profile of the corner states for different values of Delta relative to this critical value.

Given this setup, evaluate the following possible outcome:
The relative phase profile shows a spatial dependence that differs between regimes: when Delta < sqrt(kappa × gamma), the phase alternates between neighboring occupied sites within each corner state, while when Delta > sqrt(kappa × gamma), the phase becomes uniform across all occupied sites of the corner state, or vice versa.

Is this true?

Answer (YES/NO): YES